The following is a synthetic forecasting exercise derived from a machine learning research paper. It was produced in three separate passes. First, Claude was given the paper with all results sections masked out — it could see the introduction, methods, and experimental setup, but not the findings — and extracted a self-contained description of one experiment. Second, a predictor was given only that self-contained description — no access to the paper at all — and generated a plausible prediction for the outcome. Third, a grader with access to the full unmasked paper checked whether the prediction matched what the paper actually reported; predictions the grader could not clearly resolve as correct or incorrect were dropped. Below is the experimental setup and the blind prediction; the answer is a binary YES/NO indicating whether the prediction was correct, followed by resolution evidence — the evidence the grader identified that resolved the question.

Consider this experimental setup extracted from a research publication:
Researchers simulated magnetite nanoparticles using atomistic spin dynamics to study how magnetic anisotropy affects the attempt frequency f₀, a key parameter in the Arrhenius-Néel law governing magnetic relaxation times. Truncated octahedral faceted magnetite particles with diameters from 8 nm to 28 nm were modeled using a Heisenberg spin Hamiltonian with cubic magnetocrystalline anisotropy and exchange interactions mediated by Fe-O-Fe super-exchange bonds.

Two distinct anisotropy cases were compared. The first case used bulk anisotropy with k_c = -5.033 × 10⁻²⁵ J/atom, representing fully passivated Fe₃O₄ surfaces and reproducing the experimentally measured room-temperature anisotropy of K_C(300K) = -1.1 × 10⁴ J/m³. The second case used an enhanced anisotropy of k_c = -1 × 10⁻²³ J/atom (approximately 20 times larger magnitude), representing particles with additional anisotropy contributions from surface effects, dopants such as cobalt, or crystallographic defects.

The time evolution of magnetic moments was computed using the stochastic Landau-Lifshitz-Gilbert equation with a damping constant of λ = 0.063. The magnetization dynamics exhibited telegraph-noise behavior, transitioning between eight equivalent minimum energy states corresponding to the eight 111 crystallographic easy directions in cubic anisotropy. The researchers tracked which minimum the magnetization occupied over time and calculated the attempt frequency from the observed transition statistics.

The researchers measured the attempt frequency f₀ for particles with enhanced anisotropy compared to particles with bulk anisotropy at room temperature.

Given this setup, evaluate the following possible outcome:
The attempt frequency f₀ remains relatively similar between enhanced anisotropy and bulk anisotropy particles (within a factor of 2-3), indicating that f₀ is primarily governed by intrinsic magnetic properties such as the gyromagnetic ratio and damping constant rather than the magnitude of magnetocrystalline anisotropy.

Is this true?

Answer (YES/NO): NO